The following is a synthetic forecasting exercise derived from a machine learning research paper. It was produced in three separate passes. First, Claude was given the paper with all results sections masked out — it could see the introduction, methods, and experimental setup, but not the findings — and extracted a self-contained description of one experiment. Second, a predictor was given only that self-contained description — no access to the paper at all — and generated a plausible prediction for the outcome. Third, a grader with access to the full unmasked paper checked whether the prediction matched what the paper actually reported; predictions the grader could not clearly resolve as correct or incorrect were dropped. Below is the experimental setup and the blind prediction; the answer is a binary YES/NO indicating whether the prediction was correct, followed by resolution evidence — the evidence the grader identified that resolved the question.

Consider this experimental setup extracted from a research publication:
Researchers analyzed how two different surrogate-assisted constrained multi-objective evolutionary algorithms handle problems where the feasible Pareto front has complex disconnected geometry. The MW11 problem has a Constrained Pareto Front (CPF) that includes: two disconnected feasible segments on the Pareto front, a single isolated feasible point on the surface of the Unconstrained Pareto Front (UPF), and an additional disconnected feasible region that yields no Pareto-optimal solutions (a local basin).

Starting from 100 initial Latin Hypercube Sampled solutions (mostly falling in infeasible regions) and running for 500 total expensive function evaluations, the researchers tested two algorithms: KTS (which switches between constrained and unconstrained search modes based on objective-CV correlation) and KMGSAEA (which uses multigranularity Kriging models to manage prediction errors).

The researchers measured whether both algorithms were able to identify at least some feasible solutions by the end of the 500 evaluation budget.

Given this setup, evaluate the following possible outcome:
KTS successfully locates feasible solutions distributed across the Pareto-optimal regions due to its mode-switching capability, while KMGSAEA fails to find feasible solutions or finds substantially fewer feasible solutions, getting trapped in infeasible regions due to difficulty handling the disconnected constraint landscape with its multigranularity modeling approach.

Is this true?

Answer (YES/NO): NO